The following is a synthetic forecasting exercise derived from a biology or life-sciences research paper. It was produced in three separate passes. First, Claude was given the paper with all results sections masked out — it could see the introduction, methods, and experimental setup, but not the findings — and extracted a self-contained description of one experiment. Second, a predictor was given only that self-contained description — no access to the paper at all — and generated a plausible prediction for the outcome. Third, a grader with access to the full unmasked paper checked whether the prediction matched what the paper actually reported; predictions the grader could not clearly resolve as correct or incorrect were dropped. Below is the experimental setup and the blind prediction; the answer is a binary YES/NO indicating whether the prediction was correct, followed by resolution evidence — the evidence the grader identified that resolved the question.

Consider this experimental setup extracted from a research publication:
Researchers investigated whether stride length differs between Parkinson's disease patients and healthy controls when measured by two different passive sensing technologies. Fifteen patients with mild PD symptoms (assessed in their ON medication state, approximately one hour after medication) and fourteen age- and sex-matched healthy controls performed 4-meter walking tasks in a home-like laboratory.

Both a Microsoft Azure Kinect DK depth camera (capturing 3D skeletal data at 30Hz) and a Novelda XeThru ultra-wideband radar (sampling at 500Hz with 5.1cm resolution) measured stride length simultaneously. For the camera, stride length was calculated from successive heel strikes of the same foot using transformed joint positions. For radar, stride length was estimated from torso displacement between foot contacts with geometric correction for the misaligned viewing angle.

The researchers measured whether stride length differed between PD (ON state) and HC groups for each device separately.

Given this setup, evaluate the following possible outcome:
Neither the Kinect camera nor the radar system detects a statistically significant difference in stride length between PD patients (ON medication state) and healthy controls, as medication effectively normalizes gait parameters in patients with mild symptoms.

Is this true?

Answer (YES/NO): YES